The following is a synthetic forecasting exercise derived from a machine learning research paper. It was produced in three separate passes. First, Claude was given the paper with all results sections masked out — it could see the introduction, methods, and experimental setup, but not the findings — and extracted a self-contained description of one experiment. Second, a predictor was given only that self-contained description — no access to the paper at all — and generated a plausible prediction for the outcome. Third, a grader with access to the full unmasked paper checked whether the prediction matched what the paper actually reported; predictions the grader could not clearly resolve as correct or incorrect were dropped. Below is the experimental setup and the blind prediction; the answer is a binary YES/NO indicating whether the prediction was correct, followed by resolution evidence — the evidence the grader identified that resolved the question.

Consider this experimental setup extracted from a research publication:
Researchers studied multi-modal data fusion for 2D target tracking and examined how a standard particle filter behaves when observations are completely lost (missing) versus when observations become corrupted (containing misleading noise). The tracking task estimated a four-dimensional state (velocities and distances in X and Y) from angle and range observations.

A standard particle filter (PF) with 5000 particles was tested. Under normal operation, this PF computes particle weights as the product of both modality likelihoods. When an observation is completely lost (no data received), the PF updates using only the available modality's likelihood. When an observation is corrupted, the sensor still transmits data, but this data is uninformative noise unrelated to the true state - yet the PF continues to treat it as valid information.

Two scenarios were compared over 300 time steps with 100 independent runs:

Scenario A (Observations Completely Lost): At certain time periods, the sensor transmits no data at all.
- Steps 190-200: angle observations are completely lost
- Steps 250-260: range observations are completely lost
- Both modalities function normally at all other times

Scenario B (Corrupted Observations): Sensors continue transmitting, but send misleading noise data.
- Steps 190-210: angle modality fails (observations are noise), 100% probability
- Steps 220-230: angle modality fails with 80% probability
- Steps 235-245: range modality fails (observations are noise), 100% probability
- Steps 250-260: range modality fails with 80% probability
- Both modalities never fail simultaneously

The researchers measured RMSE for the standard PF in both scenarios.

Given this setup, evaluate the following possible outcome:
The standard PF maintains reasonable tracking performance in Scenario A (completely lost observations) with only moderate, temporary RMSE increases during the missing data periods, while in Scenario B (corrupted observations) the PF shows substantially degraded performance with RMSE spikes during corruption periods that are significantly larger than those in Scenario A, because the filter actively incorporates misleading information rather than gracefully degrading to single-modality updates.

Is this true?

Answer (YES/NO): YES